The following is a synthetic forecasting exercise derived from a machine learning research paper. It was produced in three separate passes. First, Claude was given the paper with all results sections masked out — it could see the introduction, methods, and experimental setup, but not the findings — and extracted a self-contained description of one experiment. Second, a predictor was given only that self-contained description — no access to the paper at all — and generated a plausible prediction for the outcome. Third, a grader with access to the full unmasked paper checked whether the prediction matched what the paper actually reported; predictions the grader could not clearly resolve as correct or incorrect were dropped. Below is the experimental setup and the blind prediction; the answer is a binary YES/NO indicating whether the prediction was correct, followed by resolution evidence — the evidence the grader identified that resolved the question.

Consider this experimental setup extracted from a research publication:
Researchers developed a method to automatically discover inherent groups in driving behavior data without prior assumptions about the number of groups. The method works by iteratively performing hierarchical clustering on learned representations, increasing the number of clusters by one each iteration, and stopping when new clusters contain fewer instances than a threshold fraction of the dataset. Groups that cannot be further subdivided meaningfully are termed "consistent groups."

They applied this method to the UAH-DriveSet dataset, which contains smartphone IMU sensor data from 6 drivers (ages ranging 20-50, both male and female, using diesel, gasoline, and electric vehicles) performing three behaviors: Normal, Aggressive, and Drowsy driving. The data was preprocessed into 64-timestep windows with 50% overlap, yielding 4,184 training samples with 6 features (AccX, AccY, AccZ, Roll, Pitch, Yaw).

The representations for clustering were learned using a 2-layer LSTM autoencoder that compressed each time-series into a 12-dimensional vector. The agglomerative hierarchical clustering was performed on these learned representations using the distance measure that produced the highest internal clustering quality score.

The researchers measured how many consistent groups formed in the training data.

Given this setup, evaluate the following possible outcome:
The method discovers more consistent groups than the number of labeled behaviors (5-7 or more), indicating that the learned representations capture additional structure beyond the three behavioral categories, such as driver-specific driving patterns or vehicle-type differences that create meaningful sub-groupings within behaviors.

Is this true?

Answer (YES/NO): NO